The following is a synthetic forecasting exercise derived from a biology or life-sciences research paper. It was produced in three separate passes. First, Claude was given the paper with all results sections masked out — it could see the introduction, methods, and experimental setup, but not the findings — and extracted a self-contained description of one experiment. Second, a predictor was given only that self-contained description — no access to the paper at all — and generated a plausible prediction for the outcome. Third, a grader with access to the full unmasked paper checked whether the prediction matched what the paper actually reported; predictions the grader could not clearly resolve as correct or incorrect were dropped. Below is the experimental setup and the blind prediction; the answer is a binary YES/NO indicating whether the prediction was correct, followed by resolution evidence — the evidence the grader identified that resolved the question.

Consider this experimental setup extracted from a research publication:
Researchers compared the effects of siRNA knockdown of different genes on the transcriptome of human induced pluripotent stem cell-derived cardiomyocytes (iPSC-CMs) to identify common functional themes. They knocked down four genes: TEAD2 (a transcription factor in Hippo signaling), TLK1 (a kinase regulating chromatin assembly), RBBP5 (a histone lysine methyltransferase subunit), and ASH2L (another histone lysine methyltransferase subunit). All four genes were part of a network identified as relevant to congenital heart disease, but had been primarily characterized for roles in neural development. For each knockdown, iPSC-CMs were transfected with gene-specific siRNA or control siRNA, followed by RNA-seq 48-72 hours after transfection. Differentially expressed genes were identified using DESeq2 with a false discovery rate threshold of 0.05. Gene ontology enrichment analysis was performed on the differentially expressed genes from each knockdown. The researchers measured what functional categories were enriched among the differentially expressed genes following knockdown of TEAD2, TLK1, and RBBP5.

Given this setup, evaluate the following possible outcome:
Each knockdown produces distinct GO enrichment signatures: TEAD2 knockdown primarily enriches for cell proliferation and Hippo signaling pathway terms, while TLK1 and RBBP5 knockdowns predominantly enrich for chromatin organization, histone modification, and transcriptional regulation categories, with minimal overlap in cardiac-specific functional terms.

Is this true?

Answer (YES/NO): NO